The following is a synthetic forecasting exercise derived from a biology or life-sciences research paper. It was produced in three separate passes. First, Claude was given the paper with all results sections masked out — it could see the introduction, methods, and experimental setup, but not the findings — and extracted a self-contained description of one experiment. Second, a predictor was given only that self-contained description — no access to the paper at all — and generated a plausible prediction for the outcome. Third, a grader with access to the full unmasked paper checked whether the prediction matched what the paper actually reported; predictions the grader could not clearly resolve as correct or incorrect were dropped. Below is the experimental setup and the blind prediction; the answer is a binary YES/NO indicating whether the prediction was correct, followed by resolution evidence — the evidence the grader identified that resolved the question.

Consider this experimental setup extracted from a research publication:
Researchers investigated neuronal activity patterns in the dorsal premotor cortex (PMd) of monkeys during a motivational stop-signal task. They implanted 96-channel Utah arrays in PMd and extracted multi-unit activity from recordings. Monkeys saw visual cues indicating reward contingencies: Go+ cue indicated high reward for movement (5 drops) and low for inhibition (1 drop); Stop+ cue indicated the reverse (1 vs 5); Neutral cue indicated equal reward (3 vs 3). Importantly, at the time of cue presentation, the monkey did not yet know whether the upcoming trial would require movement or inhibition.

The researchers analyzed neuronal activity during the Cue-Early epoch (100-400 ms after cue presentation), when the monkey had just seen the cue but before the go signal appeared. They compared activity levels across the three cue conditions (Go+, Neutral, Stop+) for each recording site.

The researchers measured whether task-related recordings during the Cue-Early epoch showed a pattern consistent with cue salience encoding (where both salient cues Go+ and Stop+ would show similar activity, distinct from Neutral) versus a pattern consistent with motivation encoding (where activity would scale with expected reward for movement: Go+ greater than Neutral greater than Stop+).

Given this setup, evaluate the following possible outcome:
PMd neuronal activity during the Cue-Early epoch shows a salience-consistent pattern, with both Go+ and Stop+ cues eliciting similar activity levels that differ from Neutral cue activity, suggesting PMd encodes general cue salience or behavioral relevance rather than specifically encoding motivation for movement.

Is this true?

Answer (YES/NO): YES